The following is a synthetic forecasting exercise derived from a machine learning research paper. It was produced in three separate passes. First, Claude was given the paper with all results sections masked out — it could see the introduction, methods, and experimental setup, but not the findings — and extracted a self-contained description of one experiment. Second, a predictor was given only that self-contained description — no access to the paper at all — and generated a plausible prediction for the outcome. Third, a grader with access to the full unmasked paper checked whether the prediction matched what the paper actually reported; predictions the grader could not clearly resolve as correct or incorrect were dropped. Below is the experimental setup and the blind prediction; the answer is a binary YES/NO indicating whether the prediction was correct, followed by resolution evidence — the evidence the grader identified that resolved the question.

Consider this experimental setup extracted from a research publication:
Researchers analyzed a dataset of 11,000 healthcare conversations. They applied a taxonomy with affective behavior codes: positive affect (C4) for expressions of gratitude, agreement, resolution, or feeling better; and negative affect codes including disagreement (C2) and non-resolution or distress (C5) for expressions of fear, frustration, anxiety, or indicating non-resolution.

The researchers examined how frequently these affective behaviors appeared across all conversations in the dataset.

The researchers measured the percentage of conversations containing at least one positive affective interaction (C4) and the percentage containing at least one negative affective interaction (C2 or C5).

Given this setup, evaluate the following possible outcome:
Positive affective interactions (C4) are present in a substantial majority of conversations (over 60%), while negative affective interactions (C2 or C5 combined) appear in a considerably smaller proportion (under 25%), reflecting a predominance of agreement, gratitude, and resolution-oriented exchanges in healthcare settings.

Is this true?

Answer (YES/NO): NO